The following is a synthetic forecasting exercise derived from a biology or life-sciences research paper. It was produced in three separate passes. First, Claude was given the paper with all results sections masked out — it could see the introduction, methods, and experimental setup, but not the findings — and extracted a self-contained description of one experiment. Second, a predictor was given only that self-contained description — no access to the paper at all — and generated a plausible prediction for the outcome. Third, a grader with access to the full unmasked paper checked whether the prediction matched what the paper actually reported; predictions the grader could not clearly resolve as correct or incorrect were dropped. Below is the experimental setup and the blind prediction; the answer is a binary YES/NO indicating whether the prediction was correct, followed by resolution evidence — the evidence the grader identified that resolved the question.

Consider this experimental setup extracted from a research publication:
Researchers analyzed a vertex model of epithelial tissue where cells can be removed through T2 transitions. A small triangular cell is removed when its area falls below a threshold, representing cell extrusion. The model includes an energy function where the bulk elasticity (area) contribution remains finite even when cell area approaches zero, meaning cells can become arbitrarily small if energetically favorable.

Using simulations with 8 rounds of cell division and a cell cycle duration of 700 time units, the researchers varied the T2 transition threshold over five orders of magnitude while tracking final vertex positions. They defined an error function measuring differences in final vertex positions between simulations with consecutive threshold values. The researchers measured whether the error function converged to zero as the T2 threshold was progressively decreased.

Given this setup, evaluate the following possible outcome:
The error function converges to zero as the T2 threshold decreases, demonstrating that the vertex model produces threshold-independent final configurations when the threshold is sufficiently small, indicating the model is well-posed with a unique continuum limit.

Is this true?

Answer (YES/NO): NO